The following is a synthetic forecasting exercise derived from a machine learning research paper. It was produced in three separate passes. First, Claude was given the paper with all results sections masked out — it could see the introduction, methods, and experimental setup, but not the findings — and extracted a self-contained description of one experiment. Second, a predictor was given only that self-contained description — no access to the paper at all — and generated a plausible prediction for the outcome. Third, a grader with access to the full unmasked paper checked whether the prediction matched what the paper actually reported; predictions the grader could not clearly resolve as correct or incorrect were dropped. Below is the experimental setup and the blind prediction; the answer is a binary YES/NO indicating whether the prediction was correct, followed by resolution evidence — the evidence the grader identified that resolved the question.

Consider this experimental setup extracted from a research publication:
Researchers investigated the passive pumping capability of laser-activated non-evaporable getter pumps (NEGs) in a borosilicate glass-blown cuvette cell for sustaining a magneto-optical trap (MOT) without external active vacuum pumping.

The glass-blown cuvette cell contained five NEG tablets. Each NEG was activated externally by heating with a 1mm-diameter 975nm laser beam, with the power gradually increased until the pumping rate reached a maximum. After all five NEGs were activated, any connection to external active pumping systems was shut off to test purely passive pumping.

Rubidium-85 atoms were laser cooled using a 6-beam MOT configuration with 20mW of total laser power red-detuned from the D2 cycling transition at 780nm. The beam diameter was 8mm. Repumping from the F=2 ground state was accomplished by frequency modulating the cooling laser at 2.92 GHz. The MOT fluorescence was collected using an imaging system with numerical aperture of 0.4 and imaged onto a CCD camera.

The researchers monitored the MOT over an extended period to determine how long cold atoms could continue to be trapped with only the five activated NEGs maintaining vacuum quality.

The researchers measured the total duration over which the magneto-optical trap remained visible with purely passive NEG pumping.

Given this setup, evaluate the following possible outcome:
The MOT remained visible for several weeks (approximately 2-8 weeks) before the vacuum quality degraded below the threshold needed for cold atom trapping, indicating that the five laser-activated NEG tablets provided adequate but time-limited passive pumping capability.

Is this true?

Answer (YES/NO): NO